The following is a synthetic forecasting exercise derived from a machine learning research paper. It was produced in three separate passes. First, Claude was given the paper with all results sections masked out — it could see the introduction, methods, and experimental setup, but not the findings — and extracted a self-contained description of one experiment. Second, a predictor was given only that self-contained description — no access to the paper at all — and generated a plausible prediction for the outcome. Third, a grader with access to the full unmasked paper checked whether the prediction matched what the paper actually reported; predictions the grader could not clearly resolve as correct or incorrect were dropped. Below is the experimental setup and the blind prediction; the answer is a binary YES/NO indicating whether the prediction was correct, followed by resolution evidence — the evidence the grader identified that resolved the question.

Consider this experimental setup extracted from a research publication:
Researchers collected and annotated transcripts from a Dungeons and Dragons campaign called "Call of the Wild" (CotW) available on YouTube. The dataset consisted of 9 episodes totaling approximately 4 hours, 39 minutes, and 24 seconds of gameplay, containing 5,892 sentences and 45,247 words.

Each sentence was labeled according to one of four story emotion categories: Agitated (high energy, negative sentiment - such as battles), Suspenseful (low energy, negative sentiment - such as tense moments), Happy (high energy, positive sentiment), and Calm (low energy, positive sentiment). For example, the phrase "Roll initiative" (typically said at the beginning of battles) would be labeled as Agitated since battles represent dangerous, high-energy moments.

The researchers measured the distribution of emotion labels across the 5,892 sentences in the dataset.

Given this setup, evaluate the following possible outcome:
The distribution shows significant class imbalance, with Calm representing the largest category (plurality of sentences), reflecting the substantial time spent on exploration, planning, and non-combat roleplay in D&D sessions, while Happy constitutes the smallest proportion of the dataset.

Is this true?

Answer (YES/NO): NO